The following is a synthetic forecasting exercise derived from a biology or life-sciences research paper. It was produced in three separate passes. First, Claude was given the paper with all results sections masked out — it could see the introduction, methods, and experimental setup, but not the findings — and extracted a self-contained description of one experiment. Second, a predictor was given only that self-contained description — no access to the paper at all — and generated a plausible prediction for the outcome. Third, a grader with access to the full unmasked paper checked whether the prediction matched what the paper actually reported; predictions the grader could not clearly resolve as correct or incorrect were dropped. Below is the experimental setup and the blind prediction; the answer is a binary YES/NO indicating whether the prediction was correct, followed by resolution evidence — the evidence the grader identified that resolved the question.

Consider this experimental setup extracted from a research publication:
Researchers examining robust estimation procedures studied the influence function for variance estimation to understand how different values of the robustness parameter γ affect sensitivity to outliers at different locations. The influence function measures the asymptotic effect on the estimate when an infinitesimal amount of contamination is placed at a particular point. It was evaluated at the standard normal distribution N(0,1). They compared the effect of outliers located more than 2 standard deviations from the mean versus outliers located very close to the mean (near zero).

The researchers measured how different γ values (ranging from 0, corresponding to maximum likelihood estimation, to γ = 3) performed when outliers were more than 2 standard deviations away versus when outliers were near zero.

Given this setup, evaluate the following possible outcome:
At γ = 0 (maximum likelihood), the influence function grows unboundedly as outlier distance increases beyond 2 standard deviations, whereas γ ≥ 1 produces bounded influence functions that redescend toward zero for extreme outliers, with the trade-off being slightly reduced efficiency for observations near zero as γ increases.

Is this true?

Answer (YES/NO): NO